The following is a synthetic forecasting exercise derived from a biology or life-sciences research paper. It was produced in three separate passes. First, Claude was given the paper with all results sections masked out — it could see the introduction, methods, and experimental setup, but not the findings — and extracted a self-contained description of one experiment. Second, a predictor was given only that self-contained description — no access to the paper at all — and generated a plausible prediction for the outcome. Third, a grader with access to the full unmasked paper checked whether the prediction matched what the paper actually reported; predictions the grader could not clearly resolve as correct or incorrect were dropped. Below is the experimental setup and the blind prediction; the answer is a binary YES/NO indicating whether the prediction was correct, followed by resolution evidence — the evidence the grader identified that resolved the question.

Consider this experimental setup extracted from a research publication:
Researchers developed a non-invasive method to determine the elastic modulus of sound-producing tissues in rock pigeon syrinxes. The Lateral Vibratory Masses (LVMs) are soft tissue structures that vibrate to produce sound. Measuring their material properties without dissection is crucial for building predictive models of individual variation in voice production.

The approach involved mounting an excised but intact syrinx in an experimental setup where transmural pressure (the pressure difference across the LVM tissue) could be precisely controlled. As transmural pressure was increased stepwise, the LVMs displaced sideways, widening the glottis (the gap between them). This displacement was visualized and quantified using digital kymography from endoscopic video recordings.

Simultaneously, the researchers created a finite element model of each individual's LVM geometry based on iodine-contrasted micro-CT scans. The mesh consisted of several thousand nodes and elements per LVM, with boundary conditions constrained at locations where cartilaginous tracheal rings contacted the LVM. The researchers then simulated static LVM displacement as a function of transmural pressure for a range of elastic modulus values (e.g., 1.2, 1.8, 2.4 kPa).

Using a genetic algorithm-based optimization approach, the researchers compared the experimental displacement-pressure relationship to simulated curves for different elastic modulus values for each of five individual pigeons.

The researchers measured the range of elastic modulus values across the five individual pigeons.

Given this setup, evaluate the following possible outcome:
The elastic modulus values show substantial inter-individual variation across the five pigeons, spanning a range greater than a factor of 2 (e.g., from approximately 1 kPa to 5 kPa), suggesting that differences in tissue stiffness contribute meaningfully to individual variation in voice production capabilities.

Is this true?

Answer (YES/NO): YES